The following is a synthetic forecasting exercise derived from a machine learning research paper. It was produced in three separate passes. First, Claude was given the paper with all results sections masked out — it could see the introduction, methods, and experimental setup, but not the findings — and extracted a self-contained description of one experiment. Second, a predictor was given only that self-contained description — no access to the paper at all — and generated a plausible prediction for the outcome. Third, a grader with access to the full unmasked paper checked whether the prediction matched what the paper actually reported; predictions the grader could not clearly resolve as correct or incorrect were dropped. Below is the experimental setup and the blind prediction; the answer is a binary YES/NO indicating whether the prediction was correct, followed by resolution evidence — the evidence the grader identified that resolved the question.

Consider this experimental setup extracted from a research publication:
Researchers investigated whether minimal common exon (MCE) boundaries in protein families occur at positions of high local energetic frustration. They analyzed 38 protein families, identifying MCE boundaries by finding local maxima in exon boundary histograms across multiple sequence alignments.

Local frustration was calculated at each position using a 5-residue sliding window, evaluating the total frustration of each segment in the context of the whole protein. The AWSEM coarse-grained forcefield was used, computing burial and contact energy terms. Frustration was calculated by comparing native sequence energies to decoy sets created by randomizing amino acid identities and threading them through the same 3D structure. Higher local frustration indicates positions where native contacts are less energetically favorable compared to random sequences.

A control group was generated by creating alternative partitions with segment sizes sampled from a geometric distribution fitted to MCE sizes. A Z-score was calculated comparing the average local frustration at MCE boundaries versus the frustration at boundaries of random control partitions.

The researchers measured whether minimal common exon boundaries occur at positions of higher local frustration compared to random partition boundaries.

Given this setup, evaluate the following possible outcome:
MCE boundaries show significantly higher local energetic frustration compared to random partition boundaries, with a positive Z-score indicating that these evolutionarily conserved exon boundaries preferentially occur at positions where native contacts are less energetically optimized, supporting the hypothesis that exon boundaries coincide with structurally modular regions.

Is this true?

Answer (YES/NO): YES